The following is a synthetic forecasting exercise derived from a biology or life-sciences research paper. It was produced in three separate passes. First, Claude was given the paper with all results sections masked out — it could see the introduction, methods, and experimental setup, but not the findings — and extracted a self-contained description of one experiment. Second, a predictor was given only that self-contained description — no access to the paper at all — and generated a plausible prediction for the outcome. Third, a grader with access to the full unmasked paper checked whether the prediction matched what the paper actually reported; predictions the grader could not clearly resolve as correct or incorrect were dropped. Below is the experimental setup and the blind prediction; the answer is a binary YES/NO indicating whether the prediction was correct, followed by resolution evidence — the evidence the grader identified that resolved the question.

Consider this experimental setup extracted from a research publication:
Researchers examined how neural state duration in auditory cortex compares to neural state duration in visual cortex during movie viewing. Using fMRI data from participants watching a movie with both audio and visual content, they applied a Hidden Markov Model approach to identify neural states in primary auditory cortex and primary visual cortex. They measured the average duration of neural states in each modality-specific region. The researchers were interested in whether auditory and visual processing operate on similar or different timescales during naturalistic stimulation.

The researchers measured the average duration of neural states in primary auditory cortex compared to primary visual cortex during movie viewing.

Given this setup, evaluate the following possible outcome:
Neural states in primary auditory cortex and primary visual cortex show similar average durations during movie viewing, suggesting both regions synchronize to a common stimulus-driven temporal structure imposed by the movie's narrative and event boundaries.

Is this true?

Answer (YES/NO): YES